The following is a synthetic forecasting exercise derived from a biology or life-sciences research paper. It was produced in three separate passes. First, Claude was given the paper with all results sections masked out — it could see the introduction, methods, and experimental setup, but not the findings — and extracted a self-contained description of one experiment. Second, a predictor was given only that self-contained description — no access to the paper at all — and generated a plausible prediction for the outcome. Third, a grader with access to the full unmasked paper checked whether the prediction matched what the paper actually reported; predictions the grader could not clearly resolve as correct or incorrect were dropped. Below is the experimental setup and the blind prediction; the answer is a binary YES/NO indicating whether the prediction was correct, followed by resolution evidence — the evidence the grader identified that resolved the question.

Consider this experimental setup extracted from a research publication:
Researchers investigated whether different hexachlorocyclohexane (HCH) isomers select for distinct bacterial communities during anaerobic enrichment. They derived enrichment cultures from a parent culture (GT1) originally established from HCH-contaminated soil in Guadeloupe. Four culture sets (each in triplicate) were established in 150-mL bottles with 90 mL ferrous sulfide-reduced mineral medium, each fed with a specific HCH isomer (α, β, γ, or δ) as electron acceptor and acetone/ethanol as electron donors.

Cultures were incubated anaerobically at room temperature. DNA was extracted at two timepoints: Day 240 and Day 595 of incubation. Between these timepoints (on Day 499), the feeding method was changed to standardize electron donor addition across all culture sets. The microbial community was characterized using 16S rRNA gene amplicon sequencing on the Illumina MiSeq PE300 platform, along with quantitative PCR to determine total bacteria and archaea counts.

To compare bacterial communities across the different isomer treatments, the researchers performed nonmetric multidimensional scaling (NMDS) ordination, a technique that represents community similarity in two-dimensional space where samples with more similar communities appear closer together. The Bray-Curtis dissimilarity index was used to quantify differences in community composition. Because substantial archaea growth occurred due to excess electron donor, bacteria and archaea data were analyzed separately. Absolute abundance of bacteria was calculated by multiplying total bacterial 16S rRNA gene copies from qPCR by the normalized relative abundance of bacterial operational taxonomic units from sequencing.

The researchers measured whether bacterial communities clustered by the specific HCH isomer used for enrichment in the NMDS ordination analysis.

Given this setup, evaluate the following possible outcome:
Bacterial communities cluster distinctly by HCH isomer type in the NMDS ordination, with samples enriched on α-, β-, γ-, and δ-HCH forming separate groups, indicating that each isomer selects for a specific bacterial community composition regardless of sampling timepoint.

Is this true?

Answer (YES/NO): NO